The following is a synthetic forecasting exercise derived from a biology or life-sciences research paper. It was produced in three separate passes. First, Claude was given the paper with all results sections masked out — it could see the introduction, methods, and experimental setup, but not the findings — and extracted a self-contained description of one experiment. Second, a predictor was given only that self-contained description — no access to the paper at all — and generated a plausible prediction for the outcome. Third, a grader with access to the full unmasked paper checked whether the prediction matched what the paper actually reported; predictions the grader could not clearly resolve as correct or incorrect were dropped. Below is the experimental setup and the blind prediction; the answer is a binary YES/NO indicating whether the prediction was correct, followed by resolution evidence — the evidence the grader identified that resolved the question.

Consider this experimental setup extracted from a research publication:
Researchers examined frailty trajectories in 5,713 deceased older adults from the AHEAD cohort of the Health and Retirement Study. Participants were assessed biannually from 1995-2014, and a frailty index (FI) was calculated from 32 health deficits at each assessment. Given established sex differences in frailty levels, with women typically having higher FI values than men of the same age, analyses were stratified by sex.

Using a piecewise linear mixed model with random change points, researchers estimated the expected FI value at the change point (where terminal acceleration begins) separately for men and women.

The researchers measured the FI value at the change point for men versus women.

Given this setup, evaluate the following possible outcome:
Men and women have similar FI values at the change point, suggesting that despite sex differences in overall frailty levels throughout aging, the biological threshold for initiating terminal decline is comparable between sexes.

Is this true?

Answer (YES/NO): NO